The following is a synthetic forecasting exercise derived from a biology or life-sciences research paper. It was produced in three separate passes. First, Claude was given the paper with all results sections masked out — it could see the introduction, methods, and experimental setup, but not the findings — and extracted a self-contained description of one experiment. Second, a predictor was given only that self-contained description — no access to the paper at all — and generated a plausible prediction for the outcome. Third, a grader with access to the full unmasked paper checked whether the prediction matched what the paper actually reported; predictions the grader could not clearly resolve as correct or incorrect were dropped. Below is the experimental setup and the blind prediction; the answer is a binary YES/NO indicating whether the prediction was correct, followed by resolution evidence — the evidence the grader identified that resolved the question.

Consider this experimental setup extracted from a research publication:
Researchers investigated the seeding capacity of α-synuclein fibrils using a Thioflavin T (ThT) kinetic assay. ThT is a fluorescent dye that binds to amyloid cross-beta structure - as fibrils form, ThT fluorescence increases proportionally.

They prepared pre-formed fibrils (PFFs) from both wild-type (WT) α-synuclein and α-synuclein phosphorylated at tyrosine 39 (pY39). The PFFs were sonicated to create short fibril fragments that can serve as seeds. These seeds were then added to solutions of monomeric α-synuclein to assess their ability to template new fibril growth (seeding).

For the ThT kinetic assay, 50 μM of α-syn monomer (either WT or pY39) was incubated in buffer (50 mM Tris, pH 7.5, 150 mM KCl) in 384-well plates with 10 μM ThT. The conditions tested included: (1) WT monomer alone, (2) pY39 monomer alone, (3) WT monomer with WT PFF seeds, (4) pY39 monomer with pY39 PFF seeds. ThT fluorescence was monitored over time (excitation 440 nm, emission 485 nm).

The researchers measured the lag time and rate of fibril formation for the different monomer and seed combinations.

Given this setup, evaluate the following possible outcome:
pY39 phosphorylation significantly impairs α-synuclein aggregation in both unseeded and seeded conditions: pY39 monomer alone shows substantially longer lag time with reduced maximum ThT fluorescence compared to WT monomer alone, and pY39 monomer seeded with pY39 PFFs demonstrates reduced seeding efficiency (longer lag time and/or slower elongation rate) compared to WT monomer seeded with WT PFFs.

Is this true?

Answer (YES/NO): NO